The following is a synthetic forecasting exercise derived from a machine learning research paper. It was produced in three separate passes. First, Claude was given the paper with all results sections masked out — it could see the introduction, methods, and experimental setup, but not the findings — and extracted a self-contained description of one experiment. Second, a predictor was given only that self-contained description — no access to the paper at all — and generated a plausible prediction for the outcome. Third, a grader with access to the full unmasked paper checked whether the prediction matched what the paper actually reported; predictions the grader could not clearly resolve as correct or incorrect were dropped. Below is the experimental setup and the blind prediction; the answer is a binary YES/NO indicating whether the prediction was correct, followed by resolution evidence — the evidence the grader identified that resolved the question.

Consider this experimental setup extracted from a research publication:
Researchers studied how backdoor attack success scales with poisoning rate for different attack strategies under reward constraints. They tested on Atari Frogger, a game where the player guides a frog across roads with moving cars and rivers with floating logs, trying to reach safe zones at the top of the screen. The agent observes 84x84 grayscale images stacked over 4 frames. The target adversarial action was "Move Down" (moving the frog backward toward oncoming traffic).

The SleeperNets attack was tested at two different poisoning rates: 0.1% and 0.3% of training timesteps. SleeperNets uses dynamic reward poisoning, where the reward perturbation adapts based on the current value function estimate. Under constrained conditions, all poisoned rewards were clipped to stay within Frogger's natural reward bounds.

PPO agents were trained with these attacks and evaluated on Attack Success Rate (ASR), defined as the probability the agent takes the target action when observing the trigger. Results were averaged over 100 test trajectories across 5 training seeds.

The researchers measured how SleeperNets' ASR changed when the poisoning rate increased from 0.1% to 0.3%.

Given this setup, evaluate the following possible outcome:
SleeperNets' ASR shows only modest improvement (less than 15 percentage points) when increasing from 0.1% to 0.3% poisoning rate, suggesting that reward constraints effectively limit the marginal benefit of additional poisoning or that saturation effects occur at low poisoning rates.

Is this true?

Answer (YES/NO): NO